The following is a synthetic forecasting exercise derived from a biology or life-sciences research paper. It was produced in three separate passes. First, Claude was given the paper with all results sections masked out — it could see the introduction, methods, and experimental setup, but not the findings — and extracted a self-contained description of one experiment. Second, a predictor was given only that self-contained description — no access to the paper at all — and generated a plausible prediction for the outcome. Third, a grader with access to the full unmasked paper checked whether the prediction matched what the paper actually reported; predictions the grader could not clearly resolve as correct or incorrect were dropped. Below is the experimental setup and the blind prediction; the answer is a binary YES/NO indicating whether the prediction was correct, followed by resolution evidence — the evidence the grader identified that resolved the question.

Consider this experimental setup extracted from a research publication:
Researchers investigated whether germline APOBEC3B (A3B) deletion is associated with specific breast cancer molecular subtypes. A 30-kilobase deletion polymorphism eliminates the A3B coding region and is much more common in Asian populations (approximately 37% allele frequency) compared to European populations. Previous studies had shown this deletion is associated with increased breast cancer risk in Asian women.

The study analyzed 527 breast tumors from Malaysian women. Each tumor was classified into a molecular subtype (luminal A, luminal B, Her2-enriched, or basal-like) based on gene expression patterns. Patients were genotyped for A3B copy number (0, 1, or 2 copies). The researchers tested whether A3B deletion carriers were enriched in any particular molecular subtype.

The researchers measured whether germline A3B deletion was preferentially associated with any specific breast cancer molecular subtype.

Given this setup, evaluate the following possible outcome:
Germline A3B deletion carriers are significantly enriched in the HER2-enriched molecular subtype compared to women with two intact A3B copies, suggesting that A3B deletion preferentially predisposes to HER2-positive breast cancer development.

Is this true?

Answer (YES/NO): NO